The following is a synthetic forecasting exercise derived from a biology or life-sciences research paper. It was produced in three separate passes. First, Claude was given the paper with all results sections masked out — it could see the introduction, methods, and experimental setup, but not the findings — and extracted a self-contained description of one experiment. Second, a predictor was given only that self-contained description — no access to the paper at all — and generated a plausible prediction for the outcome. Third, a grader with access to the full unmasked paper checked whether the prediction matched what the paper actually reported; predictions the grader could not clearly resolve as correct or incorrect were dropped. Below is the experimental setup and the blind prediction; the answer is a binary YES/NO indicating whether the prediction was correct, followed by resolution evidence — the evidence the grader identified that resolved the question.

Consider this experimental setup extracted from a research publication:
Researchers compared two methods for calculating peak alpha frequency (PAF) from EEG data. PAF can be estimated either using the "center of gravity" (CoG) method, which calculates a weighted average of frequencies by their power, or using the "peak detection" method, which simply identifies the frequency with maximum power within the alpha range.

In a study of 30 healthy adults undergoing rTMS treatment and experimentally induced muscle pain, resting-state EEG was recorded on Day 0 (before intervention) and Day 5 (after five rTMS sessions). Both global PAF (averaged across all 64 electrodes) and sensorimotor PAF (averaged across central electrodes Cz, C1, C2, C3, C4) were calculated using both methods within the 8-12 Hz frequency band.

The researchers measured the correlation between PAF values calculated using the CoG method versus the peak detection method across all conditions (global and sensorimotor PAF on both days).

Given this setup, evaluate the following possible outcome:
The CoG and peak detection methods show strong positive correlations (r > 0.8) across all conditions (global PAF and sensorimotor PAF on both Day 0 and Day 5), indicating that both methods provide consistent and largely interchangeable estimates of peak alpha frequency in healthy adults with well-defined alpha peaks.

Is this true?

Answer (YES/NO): YES